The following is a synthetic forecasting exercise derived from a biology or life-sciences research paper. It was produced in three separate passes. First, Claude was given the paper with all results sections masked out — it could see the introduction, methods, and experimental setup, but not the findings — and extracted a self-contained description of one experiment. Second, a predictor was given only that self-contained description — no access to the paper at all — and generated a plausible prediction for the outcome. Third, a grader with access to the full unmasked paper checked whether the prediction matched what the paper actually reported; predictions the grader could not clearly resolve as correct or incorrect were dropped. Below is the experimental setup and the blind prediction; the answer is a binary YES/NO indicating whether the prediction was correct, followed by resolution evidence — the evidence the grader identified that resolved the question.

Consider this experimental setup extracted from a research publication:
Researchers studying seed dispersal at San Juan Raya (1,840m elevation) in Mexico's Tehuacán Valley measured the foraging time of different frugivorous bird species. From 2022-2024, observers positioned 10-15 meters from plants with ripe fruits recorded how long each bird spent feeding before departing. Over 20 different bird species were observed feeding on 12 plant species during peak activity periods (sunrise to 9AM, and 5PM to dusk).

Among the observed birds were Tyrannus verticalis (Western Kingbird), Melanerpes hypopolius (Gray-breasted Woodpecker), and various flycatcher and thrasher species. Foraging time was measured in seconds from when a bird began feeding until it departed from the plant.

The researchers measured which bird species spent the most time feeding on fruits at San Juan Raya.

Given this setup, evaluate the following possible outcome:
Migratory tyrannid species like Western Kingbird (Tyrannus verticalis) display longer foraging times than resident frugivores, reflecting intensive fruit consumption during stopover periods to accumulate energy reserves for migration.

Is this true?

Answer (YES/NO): YES